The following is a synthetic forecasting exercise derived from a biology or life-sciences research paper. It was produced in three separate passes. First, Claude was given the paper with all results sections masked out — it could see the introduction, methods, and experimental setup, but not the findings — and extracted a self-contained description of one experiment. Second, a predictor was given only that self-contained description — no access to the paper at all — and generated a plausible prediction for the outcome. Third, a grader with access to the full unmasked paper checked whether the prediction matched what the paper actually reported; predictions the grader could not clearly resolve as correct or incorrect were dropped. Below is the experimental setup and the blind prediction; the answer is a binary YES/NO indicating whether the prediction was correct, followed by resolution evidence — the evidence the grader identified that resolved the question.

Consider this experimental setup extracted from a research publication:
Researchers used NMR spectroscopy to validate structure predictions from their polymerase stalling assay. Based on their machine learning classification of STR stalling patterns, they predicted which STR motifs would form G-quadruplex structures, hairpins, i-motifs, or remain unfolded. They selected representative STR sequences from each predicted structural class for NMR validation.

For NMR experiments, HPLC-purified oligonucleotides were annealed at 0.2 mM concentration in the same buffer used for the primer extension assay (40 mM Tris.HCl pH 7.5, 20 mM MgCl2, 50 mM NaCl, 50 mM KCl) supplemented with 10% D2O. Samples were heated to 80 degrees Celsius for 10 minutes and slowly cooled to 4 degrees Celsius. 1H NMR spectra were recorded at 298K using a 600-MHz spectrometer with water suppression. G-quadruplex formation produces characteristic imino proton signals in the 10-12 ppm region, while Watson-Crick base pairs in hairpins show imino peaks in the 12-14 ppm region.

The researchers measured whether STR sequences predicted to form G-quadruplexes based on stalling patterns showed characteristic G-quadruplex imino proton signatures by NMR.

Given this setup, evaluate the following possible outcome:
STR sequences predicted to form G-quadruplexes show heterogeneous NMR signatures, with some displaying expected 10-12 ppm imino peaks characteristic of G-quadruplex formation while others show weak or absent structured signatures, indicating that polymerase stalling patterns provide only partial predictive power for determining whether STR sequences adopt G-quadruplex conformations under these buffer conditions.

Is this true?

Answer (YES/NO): NO